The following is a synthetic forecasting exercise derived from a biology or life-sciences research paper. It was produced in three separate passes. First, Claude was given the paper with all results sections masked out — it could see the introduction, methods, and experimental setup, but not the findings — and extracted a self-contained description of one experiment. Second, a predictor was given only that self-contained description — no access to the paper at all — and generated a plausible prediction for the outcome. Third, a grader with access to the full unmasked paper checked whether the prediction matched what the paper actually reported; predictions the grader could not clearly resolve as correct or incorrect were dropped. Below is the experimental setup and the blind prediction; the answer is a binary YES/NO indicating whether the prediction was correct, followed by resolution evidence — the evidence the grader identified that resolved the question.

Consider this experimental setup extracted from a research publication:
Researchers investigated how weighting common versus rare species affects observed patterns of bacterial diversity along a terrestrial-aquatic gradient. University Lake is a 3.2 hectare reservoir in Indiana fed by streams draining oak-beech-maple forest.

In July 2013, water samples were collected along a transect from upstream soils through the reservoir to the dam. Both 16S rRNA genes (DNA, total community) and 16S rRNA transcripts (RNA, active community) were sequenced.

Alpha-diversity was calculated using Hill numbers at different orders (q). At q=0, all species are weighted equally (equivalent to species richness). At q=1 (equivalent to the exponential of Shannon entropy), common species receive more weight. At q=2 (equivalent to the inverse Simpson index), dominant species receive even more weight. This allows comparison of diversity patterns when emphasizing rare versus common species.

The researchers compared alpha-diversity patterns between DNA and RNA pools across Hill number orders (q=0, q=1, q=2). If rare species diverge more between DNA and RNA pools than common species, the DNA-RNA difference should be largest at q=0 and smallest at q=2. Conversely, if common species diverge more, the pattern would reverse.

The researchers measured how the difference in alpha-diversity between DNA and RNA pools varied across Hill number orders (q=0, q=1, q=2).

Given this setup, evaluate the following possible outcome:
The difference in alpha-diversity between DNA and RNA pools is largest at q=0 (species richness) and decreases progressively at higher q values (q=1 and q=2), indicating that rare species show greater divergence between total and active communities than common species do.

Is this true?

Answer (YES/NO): YES